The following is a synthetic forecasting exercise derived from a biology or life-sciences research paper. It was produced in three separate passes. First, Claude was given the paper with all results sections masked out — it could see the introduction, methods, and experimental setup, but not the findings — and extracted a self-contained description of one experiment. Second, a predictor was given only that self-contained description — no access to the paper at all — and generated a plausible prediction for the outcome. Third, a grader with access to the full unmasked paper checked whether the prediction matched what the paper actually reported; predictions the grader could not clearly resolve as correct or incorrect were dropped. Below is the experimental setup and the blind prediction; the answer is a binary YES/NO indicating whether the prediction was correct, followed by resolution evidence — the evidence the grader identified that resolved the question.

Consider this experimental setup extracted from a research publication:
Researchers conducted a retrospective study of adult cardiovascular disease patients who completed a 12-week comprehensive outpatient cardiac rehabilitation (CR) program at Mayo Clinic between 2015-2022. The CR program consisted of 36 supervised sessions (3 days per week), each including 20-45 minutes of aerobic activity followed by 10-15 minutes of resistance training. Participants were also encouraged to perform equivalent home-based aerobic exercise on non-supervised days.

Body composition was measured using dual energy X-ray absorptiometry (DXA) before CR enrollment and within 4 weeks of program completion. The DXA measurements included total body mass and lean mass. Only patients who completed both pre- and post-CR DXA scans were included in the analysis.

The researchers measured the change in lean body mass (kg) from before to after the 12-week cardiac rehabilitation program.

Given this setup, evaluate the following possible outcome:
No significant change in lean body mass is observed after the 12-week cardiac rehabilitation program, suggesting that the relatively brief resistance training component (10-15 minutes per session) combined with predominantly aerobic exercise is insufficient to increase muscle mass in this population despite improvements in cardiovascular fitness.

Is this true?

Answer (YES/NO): NO